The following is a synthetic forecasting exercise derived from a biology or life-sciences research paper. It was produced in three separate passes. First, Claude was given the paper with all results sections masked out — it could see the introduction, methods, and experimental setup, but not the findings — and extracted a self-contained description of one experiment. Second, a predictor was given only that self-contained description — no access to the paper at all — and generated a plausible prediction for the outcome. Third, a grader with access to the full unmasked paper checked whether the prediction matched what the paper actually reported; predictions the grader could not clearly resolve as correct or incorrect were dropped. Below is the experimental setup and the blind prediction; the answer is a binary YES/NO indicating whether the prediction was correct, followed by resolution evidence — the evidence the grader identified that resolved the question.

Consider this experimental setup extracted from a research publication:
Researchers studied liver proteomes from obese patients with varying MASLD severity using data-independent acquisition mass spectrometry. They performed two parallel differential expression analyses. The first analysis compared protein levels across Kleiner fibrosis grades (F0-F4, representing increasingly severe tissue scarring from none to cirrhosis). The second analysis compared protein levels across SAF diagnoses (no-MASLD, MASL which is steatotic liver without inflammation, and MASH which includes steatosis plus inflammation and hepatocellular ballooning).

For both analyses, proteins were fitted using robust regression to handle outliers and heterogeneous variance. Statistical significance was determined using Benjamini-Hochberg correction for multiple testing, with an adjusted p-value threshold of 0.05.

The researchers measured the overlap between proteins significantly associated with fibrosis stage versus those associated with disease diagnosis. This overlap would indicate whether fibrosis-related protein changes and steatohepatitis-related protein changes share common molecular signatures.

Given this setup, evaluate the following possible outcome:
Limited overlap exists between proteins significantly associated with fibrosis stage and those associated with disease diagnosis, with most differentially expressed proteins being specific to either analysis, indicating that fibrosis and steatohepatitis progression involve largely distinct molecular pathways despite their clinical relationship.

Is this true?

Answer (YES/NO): NO